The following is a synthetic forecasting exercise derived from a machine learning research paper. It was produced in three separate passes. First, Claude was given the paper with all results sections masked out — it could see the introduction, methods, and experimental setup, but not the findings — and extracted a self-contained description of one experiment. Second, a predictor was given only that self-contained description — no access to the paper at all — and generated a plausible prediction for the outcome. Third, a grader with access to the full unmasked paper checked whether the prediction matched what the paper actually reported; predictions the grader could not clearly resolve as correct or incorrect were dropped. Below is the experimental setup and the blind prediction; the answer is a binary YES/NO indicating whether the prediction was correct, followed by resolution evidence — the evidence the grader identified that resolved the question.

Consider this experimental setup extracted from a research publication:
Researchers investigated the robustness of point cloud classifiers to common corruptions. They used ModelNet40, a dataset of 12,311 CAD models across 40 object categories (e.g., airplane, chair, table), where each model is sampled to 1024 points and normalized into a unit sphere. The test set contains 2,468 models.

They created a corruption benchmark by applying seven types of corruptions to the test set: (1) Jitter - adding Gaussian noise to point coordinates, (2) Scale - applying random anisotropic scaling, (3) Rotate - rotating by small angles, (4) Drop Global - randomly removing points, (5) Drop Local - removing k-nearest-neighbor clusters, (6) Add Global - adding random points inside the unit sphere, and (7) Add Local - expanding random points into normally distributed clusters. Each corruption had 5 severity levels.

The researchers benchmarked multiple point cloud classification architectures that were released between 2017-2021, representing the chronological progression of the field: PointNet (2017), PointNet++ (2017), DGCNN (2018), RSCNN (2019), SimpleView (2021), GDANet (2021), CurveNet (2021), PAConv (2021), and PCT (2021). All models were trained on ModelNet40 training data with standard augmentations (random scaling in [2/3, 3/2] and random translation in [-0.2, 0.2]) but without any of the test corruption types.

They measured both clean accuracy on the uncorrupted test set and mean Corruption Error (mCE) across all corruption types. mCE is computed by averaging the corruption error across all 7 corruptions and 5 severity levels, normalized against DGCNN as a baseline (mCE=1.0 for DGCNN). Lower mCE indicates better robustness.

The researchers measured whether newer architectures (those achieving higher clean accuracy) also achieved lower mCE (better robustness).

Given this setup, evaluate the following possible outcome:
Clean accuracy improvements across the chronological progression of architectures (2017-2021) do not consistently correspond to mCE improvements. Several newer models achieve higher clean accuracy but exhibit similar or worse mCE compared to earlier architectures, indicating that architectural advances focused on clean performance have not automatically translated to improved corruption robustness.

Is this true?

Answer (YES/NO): YES